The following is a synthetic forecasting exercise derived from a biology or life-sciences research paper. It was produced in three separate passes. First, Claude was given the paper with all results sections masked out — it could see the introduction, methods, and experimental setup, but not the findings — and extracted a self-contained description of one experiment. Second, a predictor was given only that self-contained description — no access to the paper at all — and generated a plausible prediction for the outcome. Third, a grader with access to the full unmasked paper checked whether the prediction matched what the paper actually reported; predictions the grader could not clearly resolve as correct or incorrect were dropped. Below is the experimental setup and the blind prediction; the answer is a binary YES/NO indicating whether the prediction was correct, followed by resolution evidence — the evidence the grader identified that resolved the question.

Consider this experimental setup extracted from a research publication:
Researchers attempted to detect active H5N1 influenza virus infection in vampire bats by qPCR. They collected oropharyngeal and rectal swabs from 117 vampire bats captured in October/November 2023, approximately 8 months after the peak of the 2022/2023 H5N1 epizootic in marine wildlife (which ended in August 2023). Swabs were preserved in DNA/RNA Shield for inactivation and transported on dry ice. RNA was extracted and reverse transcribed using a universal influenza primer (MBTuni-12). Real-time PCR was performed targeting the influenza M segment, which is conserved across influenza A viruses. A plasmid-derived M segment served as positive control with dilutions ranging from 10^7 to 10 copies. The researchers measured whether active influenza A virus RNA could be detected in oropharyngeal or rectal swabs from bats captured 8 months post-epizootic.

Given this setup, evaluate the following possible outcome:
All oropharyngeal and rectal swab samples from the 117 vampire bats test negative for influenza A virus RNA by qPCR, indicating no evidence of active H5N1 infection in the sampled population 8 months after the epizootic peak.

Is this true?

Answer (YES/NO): YES